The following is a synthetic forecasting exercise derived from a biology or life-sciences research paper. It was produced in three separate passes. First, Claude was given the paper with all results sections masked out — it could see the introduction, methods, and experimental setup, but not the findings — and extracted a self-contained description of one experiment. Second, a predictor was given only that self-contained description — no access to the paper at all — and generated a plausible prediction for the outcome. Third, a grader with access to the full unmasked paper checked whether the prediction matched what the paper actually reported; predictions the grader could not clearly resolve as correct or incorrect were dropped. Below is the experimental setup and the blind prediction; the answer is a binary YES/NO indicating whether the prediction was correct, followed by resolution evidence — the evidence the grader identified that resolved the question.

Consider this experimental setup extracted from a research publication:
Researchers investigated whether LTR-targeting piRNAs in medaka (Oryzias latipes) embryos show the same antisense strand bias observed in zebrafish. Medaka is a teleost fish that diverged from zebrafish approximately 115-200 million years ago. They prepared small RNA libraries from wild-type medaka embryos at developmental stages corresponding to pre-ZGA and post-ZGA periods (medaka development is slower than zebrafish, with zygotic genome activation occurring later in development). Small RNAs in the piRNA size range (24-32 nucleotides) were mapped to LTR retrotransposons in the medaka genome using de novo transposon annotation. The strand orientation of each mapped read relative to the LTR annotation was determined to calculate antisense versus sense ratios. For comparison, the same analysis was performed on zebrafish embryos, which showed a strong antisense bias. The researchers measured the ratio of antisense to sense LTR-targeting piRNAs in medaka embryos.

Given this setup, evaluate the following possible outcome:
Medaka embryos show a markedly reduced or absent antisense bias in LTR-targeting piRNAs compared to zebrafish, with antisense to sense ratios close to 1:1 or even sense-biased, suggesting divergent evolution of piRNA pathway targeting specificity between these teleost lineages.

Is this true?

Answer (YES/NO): YES